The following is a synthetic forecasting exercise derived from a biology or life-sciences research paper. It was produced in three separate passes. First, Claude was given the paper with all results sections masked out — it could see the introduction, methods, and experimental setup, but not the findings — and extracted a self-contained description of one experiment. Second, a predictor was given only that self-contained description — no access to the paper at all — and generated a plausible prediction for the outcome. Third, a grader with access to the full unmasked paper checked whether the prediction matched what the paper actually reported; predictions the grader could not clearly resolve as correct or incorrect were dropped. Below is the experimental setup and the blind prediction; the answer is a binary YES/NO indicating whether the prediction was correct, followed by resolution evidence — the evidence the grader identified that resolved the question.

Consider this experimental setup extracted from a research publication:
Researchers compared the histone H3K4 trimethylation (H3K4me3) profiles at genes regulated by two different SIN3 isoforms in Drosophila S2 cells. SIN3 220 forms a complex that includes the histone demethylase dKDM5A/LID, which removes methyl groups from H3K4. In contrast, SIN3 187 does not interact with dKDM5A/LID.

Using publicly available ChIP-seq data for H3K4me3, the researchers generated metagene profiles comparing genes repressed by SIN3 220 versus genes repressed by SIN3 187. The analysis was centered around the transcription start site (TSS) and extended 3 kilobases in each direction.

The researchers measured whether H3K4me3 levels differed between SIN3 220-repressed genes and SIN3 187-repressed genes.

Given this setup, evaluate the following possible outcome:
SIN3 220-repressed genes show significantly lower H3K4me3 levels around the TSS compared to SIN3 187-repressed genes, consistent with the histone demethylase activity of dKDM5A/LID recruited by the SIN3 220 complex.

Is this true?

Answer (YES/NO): NO